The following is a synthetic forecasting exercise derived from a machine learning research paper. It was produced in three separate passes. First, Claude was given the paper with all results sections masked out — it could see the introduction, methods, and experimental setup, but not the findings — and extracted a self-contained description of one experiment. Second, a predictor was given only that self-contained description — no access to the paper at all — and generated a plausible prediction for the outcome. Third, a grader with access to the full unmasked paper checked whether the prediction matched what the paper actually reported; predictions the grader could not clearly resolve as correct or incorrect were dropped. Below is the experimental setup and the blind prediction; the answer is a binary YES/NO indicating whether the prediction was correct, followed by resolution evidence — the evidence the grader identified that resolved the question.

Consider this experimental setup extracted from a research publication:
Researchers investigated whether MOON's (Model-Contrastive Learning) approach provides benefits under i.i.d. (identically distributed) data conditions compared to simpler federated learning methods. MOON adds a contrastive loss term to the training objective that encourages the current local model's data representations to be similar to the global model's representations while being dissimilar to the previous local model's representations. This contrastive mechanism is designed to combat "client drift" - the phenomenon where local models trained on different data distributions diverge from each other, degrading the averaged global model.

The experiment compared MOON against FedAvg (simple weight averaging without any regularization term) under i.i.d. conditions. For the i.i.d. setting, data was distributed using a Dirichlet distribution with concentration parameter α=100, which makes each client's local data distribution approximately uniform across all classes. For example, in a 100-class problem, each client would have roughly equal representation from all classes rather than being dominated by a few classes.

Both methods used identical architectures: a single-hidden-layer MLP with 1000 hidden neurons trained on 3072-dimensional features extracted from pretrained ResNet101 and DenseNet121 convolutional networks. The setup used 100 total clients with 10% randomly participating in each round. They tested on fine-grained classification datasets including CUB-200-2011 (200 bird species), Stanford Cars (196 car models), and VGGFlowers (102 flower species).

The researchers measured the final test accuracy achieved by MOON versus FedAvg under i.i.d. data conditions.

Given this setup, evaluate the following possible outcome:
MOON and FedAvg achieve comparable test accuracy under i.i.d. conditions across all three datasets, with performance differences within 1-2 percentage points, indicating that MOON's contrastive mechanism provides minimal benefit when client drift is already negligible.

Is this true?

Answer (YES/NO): YES